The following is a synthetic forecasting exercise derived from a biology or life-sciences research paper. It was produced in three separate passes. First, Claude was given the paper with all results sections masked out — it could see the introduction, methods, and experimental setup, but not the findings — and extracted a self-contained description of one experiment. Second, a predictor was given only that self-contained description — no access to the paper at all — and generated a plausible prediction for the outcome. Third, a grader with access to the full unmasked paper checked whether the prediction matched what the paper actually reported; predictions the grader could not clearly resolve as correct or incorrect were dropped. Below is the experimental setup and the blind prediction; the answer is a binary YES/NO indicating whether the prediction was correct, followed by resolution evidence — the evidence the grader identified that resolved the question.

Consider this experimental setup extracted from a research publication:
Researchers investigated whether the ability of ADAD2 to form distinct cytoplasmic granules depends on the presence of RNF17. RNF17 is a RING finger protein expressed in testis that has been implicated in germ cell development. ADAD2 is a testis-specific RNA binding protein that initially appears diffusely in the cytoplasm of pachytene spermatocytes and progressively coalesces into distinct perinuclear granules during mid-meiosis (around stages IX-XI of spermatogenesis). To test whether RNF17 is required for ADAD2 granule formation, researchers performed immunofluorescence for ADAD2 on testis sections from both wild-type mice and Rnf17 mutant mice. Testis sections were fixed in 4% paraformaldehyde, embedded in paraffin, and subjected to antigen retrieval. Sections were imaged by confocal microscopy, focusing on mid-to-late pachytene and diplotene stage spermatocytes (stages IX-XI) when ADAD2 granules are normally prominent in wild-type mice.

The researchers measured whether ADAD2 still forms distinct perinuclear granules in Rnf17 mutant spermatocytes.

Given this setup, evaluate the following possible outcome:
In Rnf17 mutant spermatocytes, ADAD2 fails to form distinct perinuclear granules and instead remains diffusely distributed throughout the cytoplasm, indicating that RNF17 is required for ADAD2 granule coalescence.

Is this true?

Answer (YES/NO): YES